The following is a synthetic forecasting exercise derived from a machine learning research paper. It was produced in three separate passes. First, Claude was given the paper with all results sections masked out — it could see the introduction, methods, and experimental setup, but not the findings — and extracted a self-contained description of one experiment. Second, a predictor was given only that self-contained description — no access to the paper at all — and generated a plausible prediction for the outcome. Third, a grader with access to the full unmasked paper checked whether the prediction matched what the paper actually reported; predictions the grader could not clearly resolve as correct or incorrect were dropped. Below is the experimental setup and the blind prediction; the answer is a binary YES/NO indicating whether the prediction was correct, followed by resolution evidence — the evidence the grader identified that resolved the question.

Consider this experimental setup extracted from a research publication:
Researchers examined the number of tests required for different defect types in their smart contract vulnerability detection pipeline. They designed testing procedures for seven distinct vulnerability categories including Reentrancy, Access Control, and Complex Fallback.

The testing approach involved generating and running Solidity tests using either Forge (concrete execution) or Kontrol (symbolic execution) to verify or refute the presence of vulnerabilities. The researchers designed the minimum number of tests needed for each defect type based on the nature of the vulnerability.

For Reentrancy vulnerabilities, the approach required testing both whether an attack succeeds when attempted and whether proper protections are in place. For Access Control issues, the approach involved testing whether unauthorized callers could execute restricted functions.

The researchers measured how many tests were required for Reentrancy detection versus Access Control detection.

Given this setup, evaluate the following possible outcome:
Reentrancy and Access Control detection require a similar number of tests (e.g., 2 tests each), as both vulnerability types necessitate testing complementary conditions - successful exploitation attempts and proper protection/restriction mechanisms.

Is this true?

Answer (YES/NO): NO